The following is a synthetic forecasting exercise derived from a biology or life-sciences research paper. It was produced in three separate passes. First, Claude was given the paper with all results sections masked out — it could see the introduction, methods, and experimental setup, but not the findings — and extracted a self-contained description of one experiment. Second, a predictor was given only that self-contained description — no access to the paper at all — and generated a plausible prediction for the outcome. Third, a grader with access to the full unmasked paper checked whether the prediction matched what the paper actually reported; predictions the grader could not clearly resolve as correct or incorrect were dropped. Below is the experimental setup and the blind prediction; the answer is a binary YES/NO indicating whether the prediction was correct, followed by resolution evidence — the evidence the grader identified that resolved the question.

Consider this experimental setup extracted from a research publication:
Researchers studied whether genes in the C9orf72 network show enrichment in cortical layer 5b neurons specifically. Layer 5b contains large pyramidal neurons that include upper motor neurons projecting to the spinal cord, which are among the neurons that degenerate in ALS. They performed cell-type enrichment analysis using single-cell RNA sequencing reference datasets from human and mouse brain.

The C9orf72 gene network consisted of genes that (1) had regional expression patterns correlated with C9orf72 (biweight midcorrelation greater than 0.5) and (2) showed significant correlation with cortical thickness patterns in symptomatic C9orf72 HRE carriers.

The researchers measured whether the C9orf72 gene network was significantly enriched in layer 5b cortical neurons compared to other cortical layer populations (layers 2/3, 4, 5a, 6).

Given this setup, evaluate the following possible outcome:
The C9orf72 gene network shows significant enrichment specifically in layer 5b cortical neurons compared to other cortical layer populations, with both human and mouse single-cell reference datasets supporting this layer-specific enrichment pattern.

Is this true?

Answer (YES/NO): NO